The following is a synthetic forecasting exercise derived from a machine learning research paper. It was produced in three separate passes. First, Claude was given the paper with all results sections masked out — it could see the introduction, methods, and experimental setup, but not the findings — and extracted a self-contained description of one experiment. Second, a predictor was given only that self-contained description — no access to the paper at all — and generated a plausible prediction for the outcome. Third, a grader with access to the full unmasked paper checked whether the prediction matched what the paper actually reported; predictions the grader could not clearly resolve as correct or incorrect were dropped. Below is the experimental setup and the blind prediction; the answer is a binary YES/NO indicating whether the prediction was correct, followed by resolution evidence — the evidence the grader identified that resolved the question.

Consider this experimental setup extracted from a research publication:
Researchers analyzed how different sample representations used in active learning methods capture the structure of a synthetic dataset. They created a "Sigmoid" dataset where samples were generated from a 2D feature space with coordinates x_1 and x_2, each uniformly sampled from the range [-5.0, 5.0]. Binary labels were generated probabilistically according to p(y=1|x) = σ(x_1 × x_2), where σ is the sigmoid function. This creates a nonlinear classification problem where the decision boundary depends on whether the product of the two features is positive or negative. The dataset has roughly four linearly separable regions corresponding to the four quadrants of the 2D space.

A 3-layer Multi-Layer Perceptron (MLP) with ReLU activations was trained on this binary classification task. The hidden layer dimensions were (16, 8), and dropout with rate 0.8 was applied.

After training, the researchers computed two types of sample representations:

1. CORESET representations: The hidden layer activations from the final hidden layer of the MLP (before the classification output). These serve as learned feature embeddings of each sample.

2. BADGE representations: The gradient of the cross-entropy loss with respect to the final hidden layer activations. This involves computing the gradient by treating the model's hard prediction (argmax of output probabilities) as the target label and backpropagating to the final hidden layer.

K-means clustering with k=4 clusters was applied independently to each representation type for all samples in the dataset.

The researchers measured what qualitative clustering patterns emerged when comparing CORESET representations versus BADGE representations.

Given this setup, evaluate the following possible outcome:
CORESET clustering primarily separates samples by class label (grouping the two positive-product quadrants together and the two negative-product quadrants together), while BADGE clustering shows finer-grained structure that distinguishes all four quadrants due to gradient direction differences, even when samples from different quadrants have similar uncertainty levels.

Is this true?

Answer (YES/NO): NO